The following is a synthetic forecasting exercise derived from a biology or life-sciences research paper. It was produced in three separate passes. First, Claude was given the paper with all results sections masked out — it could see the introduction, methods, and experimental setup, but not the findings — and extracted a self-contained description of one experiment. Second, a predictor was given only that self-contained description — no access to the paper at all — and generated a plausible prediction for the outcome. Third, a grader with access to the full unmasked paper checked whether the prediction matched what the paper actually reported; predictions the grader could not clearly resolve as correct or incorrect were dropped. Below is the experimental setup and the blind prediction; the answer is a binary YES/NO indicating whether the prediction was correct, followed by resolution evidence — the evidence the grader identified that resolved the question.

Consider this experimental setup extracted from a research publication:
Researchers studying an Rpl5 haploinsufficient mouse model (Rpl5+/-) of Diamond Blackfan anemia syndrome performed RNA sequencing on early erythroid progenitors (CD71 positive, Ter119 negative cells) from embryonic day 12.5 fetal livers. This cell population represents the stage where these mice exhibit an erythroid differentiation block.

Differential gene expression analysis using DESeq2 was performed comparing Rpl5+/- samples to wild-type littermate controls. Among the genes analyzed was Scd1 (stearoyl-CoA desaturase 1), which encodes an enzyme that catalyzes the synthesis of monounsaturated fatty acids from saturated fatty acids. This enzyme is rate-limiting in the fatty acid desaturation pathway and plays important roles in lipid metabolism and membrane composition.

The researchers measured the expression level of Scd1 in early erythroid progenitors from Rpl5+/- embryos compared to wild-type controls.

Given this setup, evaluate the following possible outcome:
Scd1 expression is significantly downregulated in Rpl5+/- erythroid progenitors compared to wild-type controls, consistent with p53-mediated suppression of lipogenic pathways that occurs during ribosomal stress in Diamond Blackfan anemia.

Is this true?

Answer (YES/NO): NO